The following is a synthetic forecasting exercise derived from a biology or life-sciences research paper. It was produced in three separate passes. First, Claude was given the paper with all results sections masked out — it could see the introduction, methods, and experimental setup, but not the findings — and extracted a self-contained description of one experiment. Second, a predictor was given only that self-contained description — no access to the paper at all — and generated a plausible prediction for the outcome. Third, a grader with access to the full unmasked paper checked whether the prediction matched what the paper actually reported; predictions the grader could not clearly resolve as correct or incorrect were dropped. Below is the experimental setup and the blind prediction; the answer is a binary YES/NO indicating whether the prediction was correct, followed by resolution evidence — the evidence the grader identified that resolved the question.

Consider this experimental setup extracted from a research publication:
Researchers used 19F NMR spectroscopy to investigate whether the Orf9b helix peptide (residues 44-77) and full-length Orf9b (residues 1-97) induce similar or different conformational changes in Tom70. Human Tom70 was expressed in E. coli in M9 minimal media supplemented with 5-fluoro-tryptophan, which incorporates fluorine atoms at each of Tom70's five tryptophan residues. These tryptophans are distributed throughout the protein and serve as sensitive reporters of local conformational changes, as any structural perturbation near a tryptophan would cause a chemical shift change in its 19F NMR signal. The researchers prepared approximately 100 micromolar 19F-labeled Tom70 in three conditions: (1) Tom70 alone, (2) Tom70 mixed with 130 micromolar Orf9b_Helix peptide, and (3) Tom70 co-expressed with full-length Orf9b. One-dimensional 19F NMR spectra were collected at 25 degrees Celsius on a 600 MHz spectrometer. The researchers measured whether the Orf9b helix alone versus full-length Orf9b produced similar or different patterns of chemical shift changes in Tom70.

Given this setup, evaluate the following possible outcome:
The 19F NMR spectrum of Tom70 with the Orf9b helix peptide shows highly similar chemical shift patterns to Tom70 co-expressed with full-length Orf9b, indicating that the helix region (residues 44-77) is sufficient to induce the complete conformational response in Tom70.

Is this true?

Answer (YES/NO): YES